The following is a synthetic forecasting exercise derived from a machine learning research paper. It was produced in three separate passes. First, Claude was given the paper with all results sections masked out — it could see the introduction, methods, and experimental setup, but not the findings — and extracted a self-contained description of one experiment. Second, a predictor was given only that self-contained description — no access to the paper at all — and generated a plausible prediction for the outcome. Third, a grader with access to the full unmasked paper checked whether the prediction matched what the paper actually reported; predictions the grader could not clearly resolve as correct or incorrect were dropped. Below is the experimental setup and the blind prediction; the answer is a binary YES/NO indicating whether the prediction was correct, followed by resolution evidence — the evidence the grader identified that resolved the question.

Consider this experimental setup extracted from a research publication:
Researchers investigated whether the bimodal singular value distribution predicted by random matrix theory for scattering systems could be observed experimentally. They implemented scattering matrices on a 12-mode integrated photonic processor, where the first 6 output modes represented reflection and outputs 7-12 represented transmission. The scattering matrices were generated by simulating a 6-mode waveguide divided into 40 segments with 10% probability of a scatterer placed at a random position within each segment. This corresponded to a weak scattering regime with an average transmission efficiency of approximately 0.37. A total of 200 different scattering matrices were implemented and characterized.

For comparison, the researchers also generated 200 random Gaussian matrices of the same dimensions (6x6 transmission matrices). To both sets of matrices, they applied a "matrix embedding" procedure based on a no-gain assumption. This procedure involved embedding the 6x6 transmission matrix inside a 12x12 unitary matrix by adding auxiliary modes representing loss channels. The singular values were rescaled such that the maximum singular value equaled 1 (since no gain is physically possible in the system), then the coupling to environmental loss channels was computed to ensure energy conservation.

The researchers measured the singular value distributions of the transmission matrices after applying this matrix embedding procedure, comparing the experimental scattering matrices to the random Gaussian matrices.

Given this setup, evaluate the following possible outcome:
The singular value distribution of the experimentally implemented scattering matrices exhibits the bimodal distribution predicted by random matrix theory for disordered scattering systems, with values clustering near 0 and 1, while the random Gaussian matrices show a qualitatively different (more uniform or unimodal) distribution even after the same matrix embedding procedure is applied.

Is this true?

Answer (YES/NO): YES